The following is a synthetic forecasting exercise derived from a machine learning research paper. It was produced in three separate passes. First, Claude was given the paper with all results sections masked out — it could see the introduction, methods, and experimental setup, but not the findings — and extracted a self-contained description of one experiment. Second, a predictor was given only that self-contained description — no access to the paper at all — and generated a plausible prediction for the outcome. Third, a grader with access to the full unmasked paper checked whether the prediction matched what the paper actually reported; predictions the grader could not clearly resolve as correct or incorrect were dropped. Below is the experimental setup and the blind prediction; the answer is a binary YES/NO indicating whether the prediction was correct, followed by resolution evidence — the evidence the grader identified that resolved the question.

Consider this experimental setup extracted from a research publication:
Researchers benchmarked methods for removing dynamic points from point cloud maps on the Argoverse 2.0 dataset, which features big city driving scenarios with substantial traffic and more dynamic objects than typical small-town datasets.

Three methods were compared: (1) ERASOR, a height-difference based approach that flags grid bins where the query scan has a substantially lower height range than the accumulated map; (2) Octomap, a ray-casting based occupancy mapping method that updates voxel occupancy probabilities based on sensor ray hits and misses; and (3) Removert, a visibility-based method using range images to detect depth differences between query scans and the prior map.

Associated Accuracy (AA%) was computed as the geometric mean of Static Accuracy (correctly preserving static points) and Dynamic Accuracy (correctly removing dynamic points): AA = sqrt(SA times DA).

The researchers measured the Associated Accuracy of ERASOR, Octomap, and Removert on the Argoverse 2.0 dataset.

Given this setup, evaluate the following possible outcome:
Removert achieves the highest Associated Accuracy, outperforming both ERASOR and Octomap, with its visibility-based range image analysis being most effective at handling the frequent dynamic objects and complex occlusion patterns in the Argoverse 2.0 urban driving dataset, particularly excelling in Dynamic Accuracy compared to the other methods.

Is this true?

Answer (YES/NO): NO